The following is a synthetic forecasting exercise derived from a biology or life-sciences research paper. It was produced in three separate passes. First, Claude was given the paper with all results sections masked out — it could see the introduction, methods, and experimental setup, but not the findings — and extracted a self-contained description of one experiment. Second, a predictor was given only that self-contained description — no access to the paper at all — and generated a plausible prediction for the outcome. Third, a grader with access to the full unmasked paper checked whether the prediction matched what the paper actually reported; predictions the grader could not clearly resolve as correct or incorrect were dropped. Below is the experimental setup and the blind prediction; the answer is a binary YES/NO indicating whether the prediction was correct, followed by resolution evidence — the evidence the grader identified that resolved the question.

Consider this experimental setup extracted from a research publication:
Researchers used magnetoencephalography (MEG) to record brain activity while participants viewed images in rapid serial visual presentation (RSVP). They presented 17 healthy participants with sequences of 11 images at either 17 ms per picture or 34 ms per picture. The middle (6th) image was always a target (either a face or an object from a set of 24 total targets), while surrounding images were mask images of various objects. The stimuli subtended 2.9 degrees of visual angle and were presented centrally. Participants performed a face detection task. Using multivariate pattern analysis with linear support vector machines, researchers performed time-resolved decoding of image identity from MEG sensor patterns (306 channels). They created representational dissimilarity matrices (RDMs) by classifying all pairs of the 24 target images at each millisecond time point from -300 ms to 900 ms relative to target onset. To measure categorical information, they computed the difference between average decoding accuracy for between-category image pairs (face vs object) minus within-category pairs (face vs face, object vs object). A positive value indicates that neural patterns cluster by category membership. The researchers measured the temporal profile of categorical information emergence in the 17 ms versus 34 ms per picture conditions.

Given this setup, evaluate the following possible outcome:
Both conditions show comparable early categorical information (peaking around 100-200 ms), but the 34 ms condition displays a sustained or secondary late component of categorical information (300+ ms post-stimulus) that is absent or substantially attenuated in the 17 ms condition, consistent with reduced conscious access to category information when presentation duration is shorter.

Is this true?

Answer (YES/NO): NO